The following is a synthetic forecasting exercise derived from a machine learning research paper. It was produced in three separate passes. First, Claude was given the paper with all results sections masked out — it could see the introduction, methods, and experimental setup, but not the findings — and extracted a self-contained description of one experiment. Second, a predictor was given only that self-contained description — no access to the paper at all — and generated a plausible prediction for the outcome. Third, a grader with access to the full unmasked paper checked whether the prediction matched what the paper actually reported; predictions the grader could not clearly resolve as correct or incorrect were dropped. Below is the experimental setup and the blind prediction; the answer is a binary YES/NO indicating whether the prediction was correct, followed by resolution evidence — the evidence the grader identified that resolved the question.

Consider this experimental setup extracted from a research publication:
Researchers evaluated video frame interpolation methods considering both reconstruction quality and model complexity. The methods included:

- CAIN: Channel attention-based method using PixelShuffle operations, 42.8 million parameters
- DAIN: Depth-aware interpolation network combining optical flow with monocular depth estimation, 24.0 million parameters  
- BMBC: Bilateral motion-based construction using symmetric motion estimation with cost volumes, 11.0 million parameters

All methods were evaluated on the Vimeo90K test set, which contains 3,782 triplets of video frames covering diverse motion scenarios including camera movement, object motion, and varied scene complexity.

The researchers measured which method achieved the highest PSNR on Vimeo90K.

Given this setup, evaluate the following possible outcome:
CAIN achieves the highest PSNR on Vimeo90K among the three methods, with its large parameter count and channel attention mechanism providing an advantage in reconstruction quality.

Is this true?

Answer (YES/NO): NO